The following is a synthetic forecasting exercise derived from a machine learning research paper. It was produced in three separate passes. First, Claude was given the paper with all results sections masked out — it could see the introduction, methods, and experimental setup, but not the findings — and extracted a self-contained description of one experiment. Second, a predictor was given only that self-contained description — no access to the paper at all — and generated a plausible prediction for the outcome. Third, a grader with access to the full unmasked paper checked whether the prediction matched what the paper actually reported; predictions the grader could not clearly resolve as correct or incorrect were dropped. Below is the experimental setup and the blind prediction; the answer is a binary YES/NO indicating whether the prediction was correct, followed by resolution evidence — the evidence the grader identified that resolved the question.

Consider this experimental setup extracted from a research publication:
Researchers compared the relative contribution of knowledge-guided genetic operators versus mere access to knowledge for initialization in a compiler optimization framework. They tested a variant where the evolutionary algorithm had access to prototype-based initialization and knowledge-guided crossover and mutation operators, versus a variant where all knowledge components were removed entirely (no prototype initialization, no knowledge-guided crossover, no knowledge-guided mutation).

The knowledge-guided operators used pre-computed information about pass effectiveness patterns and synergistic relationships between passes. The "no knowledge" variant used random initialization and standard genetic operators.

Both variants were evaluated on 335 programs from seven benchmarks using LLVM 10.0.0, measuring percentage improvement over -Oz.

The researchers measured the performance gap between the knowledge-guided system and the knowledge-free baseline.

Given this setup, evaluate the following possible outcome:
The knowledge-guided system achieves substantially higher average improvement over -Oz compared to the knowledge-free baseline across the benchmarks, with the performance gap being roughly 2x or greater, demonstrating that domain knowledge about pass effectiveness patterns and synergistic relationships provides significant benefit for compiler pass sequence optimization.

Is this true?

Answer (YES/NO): YES